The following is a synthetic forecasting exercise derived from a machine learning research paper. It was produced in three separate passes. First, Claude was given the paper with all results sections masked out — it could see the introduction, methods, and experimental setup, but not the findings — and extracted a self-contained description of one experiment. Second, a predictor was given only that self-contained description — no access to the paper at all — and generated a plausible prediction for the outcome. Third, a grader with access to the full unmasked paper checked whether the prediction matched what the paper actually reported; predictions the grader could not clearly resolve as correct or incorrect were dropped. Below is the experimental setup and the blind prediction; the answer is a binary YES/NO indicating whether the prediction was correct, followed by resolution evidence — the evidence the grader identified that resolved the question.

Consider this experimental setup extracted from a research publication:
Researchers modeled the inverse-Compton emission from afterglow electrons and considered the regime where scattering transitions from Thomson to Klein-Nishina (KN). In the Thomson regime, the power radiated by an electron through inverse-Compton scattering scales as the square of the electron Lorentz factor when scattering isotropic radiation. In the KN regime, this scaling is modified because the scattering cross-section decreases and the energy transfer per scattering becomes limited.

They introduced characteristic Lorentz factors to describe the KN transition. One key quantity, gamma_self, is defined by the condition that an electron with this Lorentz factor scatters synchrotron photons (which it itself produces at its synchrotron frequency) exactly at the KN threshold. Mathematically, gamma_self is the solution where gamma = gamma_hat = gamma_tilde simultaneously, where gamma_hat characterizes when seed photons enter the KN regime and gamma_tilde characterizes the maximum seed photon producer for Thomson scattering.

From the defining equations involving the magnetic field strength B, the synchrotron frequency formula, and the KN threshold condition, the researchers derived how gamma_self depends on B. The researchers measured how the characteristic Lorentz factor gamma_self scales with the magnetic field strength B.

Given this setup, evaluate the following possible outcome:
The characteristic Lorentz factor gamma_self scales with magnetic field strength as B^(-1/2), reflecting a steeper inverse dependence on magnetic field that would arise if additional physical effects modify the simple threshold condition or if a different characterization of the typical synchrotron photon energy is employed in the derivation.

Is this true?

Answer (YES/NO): NO